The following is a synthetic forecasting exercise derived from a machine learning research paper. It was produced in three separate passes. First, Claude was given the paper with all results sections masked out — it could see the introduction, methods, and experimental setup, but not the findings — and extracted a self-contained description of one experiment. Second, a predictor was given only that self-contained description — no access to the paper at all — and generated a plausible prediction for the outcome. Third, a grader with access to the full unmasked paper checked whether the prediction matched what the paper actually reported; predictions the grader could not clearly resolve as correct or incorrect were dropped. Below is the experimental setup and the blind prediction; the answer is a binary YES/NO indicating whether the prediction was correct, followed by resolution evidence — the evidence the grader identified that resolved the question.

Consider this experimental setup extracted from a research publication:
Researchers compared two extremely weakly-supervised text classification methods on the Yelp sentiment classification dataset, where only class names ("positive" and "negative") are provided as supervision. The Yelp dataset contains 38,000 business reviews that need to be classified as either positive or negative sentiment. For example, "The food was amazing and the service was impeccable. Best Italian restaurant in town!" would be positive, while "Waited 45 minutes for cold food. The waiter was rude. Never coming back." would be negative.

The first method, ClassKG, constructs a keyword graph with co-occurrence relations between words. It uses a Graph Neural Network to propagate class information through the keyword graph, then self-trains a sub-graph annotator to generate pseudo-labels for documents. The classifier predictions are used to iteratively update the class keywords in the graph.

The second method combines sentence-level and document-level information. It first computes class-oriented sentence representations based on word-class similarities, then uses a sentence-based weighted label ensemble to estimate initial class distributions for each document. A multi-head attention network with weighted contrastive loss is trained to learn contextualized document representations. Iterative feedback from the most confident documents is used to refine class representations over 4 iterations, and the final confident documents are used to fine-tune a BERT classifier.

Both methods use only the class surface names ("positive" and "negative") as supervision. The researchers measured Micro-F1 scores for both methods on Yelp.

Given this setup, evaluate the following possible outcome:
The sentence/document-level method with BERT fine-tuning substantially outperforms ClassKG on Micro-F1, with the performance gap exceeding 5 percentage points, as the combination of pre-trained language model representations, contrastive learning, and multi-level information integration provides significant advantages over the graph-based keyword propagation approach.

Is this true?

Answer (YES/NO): NO